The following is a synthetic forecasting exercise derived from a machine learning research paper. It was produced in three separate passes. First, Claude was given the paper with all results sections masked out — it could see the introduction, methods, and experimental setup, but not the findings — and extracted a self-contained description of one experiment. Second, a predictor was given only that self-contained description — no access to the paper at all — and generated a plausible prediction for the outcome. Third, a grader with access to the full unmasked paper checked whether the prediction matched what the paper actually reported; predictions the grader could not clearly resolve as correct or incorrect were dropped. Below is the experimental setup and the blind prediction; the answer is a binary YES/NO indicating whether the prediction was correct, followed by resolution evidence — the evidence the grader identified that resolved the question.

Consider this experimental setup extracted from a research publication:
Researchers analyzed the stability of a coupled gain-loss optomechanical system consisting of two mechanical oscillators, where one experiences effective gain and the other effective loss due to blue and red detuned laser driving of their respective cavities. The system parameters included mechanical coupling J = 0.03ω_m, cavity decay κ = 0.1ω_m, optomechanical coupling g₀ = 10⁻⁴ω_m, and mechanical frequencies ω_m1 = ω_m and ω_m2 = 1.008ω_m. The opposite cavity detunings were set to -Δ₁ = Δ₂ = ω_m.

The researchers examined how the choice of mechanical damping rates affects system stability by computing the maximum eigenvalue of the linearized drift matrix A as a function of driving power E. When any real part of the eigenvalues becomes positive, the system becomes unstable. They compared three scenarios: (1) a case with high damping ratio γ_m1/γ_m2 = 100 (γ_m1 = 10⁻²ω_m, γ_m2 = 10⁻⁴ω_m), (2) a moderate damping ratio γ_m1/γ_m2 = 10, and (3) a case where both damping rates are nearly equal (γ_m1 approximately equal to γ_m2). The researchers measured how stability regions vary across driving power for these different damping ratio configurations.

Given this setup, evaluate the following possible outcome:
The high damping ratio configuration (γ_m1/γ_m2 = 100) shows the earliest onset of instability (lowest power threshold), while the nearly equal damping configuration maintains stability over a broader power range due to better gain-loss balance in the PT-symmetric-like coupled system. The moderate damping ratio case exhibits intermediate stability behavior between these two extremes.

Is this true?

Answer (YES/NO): NO